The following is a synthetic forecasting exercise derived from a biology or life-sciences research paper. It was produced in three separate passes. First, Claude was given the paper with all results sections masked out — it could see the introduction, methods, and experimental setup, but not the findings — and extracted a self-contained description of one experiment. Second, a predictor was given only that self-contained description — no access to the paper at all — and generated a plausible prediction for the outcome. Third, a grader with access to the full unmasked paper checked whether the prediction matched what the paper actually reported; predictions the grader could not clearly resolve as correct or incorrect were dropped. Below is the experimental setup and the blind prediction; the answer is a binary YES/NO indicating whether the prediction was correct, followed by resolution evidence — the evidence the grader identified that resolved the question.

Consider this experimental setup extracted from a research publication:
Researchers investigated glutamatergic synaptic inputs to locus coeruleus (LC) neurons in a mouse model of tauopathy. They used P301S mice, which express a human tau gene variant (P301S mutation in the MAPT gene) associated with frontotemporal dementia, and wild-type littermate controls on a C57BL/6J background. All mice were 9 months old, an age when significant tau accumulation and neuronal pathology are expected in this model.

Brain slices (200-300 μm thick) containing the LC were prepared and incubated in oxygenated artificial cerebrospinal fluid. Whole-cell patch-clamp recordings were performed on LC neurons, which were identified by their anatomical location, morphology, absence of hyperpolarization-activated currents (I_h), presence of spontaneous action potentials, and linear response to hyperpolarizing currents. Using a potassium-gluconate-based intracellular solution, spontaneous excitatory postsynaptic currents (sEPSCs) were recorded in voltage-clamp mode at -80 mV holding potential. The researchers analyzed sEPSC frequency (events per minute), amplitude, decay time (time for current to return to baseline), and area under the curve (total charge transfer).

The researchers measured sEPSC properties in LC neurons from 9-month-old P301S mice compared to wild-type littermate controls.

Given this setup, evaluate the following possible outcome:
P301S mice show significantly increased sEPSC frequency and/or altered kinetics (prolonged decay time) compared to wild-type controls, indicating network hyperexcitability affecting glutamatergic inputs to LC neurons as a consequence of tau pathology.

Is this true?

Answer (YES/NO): NO